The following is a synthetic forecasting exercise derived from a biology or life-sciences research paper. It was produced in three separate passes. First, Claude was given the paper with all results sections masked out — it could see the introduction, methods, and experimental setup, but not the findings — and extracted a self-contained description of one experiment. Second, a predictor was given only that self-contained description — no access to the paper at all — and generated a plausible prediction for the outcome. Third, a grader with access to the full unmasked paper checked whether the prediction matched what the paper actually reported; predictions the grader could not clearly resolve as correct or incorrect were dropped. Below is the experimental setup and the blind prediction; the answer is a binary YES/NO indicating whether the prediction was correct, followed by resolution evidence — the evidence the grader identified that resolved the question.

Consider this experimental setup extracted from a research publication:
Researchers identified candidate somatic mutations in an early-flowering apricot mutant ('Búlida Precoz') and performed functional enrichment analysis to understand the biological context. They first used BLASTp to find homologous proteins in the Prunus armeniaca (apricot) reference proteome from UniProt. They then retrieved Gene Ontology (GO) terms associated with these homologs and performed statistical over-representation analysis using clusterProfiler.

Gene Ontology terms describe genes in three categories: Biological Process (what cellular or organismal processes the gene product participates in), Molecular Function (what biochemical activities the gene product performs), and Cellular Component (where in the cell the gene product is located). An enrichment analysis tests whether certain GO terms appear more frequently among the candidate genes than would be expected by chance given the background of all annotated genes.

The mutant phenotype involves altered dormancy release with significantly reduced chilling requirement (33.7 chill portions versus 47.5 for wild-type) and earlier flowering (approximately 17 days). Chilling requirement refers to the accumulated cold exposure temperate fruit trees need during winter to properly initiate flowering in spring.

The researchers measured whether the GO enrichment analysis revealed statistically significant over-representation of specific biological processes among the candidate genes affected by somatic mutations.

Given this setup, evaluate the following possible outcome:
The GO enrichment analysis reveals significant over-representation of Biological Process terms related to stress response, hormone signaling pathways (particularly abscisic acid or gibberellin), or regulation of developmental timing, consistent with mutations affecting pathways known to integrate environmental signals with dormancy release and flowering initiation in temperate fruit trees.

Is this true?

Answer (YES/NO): NO